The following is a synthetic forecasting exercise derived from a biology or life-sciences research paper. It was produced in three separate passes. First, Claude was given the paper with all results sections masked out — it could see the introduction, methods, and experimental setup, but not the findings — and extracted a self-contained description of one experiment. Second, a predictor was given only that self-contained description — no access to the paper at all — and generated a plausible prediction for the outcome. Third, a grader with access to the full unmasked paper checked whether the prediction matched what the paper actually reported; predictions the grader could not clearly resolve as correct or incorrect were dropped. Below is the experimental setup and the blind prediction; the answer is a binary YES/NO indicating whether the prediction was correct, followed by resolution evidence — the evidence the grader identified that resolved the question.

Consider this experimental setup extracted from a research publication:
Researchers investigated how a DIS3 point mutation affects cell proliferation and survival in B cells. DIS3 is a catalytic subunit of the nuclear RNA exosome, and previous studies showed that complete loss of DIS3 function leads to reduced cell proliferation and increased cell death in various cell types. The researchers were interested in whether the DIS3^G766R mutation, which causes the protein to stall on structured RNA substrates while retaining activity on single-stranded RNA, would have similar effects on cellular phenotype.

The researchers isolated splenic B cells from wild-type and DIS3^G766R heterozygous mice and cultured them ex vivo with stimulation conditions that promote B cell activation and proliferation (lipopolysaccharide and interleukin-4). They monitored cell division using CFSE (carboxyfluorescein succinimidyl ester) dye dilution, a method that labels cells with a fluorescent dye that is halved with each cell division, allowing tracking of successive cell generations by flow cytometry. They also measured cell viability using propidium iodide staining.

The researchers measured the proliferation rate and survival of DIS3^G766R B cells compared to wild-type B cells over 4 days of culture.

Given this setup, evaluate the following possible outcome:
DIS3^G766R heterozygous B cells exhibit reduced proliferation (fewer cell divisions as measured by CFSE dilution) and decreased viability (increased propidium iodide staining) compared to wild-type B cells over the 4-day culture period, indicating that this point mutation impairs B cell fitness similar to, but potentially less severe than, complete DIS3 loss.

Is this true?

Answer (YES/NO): YES